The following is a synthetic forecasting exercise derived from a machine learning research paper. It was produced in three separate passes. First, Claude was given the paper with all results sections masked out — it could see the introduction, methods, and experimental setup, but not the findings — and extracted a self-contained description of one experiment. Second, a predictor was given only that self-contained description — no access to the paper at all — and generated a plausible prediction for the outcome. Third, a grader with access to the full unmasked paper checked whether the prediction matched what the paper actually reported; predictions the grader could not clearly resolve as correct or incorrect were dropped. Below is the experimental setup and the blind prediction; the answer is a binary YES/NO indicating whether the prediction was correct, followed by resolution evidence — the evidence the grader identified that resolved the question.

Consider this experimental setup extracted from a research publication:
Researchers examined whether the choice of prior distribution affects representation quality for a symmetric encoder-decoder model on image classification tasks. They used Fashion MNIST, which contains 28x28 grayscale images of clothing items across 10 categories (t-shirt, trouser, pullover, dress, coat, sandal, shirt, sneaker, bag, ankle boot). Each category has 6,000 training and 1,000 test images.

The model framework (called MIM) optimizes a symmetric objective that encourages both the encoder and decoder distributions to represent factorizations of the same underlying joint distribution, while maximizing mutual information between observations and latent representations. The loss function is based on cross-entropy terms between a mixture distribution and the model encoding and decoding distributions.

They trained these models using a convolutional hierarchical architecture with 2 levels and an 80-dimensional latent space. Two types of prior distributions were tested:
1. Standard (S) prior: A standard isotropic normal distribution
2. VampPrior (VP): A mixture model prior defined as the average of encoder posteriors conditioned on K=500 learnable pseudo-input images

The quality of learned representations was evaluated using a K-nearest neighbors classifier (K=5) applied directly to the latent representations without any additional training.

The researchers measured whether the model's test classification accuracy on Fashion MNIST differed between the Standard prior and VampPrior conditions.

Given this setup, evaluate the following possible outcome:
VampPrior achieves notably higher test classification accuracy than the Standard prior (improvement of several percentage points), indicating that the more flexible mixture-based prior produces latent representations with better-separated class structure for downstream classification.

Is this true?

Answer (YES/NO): NO